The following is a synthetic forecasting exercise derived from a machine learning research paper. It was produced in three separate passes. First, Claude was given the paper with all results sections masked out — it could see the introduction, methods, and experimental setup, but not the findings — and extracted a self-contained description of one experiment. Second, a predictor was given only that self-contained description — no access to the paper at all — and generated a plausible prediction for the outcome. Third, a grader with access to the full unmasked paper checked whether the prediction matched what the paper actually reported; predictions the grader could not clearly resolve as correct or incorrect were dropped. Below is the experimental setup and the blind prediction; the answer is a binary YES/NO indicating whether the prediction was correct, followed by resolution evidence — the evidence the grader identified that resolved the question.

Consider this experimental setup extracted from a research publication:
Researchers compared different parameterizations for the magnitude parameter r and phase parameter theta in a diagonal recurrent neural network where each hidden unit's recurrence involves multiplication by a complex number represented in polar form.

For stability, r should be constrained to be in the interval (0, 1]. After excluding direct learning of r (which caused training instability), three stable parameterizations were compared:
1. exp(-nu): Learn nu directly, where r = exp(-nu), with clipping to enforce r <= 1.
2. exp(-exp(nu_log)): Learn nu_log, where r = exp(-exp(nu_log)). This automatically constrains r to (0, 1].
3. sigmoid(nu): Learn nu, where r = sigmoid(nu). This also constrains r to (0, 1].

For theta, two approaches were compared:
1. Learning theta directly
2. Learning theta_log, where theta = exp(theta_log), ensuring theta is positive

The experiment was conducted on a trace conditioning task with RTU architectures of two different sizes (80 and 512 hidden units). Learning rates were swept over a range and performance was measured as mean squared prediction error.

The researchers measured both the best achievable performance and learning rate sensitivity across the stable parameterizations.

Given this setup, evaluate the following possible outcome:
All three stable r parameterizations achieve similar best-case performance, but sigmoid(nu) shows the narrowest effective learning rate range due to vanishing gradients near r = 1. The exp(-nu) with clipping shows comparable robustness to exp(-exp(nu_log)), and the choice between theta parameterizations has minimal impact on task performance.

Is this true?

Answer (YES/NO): NO